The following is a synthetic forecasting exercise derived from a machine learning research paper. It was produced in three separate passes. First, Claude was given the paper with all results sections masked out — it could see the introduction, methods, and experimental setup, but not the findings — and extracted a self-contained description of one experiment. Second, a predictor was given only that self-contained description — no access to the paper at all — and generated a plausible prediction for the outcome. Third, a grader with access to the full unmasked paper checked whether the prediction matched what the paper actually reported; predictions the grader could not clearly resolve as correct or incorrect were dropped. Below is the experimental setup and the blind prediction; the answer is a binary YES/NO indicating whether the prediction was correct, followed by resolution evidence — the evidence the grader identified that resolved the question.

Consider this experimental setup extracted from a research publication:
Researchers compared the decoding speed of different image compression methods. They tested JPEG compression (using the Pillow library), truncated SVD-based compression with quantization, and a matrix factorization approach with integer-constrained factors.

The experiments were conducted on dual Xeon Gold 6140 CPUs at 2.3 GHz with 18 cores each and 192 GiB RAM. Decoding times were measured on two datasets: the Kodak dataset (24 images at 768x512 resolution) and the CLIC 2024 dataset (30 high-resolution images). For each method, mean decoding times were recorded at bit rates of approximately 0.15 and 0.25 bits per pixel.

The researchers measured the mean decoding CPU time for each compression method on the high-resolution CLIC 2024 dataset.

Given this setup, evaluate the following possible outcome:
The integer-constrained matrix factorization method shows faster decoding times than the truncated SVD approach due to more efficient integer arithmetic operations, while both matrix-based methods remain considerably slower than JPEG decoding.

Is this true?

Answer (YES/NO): NO